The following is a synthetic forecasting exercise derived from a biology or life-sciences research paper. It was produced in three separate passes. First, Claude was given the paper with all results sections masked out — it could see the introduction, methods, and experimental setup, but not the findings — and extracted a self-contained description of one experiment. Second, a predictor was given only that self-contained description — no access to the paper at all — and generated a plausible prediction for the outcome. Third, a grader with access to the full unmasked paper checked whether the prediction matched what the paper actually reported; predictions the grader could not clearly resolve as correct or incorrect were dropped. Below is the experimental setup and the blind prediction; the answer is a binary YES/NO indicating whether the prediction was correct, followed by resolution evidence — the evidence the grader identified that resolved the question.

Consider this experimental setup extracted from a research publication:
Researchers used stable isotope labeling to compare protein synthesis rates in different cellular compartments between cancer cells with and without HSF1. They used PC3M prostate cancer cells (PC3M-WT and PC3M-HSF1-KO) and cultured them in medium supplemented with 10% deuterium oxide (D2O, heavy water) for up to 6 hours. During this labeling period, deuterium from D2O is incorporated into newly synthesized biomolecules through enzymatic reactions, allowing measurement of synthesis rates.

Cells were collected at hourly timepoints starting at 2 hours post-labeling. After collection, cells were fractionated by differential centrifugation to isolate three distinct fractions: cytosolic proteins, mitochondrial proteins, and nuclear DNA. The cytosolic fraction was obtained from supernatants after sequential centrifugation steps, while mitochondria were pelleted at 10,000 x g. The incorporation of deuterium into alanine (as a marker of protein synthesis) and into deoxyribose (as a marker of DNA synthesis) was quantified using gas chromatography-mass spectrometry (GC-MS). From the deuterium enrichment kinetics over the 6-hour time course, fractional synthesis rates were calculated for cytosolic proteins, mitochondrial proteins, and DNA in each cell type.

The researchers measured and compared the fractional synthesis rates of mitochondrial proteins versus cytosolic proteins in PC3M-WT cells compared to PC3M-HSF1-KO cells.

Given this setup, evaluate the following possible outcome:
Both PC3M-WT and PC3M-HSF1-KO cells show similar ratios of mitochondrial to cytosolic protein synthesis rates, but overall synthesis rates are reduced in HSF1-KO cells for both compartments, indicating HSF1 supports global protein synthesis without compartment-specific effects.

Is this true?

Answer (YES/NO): NO